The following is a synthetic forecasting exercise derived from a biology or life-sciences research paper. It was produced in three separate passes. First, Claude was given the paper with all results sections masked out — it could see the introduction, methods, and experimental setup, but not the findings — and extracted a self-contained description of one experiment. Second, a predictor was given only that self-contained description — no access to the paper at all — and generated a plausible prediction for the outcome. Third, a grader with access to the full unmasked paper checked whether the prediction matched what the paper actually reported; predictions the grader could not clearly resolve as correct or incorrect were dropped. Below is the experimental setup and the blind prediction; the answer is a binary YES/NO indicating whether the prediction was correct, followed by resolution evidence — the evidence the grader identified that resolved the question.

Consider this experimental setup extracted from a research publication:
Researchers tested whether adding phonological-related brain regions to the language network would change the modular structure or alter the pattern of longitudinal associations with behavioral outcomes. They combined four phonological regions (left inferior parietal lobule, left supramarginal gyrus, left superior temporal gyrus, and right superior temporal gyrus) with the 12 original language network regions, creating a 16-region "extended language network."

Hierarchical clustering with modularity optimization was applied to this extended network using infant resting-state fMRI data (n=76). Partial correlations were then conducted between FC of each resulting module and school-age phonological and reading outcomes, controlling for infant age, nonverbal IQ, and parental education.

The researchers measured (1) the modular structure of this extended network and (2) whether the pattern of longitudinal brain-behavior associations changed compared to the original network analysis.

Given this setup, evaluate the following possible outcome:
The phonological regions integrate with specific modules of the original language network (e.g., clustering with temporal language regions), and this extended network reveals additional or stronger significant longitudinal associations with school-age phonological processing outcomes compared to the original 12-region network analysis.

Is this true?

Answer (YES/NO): NO